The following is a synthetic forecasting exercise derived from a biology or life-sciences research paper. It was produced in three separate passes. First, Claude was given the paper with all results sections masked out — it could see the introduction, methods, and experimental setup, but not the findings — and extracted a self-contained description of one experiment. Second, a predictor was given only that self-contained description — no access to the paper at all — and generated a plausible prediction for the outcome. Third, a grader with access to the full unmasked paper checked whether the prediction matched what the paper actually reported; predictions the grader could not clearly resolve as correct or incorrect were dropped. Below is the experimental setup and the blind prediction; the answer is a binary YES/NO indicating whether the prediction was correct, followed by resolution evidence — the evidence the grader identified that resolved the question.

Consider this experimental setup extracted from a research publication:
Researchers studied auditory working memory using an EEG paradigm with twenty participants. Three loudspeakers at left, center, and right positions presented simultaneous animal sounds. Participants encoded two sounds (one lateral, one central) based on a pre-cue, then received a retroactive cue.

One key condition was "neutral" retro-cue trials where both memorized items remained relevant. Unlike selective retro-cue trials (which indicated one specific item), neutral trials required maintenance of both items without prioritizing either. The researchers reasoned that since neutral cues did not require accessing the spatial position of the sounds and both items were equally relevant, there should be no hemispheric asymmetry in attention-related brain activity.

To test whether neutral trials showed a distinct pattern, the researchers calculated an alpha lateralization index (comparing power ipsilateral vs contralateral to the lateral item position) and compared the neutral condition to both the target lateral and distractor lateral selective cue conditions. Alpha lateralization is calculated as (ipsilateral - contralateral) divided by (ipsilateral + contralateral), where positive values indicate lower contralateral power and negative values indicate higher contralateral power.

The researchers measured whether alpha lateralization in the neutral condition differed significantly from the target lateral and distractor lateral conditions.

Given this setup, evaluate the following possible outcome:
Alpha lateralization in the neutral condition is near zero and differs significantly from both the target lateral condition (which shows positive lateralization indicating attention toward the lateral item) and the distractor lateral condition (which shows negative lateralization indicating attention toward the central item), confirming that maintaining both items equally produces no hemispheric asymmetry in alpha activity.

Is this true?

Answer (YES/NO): NO